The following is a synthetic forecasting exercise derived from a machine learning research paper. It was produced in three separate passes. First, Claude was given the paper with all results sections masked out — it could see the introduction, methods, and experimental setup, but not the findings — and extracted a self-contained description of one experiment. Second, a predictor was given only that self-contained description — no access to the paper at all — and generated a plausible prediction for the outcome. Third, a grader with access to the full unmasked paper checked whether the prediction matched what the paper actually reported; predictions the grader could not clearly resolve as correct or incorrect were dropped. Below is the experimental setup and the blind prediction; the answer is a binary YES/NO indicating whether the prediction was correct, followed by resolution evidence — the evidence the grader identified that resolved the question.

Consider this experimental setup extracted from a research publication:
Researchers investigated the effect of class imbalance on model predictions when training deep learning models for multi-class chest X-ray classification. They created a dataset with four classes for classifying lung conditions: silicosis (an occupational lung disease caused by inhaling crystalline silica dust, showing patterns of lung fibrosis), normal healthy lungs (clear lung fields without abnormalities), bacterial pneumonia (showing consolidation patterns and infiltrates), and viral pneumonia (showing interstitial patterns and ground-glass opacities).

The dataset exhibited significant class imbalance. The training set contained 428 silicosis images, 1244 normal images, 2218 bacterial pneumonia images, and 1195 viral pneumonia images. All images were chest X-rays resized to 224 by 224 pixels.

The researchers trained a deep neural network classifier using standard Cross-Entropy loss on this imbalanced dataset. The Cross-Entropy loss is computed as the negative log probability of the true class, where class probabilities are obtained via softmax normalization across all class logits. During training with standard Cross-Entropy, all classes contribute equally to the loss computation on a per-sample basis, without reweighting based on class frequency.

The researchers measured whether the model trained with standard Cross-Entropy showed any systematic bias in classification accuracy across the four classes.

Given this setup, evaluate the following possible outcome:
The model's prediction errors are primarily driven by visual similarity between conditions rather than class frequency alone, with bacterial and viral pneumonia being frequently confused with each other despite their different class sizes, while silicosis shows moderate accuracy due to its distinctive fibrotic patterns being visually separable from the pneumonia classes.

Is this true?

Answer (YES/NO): NO